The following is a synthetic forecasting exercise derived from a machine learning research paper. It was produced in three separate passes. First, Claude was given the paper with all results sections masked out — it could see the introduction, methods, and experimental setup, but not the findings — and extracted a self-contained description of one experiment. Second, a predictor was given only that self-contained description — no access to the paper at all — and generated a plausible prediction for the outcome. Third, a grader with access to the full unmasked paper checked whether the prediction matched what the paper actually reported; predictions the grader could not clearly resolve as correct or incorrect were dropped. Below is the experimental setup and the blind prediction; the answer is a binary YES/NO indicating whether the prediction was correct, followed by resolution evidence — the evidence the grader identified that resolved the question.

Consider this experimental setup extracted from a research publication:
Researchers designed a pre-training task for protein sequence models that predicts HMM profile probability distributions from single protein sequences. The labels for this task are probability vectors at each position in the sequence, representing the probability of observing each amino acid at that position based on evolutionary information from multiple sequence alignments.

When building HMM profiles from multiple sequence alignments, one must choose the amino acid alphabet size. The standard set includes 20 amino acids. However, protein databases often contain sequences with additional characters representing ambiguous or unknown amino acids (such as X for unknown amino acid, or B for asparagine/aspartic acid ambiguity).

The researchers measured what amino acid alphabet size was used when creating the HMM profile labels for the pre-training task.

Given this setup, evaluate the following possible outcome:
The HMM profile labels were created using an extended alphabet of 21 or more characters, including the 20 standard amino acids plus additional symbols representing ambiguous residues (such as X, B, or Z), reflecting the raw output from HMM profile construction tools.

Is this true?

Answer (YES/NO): NO